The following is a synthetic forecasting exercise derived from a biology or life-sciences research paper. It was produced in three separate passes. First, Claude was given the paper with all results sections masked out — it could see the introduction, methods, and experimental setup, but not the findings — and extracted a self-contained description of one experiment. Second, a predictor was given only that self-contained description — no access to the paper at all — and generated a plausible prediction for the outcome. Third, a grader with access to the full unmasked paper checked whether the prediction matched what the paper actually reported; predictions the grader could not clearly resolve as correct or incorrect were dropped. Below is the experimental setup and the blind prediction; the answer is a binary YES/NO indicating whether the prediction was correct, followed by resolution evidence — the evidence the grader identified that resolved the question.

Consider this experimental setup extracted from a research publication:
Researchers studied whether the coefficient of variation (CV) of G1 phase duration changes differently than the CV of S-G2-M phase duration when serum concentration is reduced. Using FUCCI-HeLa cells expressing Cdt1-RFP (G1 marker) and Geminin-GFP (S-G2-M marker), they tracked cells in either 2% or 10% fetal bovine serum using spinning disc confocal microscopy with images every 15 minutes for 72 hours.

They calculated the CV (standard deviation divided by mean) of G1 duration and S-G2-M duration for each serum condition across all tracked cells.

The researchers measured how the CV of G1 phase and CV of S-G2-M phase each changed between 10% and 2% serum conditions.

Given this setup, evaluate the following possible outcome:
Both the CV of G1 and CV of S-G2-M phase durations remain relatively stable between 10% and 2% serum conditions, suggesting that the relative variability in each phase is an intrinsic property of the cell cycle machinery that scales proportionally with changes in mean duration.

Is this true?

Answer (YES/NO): NO